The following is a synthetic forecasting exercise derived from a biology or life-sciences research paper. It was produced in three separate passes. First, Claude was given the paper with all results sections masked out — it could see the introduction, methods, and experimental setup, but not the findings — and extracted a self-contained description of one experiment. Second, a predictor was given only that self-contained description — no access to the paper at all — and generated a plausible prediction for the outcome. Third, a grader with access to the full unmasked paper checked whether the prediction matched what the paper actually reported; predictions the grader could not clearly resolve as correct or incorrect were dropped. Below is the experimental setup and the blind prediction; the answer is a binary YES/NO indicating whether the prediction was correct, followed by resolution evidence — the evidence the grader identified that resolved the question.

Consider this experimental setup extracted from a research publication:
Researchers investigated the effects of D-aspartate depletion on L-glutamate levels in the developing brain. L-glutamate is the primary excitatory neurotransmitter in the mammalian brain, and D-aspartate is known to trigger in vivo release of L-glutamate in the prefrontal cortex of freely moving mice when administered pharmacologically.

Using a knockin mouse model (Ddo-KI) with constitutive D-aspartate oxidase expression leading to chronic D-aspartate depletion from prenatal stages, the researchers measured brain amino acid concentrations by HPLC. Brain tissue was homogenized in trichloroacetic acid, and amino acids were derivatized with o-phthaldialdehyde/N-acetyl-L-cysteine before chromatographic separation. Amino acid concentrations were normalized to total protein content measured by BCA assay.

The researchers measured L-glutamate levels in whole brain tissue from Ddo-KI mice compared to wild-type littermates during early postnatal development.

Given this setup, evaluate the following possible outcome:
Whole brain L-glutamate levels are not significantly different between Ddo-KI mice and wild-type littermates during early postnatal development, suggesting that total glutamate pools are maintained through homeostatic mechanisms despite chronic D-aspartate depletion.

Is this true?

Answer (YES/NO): YES